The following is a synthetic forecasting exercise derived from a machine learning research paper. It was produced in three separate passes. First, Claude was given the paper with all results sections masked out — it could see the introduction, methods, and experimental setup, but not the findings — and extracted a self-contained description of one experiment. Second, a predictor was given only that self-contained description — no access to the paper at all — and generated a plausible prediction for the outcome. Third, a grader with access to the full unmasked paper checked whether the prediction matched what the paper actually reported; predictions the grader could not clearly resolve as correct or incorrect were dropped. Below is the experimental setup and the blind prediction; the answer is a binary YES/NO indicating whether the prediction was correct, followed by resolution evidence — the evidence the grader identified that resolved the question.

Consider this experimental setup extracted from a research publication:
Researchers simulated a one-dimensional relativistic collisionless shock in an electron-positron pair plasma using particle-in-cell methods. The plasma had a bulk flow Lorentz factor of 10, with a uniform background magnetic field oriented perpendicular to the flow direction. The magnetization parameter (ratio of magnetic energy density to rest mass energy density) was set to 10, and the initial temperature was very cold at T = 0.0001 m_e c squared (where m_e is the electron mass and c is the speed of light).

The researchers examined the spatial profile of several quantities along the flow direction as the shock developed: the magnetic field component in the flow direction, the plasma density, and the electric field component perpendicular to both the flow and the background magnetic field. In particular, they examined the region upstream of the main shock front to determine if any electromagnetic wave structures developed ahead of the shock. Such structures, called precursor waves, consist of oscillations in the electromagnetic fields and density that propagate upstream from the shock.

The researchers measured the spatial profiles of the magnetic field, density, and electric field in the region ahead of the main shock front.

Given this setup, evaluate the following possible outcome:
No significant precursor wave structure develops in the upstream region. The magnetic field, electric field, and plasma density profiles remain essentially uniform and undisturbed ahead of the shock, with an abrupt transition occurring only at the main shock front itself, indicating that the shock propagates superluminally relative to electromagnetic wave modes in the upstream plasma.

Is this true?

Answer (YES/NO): NO